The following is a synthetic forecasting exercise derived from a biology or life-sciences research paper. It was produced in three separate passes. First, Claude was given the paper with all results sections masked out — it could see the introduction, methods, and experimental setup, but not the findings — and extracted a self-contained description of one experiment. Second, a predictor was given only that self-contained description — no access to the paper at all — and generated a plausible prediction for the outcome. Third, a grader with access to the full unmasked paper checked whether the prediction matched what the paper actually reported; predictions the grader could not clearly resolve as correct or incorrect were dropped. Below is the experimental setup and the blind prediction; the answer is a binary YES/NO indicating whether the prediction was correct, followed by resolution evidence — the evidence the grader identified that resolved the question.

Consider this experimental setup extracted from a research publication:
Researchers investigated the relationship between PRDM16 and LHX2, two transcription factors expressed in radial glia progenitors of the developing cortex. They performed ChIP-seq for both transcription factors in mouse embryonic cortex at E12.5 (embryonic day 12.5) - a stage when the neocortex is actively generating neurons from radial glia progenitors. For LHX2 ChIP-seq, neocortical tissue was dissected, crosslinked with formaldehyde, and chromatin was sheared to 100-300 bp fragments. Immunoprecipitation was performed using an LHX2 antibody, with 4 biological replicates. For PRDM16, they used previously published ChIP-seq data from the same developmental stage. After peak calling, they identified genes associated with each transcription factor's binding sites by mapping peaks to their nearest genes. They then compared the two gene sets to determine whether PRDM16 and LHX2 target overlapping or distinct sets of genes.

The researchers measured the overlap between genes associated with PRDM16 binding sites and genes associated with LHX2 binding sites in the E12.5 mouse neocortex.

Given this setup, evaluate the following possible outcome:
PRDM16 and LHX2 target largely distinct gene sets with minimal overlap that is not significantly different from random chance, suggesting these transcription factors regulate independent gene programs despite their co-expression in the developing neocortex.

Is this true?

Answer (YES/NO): NO